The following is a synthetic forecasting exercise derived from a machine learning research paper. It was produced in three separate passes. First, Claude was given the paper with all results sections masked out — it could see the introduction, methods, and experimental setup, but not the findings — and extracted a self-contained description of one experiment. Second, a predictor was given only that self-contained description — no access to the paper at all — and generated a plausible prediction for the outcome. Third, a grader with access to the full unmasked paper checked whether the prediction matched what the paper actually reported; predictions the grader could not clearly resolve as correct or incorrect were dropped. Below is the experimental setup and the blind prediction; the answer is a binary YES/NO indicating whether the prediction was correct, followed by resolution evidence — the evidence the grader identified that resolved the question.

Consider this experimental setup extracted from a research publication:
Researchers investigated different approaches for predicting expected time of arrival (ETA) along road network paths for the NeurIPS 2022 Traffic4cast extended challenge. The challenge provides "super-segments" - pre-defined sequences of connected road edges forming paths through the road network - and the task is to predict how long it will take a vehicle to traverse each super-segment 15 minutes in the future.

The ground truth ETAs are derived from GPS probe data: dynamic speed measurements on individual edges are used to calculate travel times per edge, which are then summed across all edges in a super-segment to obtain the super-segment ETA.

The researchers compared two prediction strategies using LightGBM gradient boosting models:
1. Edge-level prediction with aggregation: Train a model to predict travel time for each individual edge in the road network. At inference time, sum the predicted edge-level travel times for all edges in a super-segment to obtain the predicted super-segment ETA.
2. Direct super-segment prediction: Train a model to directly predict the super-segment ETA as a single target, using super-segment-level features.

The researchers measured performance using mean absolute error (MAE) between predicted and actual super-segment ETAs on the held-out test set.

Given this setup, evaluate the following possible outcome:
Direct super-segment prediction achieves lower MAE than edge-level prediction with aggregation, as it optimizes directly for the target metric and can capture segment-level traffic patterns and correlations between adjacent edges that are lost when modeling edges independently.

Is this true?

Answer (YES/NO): YES